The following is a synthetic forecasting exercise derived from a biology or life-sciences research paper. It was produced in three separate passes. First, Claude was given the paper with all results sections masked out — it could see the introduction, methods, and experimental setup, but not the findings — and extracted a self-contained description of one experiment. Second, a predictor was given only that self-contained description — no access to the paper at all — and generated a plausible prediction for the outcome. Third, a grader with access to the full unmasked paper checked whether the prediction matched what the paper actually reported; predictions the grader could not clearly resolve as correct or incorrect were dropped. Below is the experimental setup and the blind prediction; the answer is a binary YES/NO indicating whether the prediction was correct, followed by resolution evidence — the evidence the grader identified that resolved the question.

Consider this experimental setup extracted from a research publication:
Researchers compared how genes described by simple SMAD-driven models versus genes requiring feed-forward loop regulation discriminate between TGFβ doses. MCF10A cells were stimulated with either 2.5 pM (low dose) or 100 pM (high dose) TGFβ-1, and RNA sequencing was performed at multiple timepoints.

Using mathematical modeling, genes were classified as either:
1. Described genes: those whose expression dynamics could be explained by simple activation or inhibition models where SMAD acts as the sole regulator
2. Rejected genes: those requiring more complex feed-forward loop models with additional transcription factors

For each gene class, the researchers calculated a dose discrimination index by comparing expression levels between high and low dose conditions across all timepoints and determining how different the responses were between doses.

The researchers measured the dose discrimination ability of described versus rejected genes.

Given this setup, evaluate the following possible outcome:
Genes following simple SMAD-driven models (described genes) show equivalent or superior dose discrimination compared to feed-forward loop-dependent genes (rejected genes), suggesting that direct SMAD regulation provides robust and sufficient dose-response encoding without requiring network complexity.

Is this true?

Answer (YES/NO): NO